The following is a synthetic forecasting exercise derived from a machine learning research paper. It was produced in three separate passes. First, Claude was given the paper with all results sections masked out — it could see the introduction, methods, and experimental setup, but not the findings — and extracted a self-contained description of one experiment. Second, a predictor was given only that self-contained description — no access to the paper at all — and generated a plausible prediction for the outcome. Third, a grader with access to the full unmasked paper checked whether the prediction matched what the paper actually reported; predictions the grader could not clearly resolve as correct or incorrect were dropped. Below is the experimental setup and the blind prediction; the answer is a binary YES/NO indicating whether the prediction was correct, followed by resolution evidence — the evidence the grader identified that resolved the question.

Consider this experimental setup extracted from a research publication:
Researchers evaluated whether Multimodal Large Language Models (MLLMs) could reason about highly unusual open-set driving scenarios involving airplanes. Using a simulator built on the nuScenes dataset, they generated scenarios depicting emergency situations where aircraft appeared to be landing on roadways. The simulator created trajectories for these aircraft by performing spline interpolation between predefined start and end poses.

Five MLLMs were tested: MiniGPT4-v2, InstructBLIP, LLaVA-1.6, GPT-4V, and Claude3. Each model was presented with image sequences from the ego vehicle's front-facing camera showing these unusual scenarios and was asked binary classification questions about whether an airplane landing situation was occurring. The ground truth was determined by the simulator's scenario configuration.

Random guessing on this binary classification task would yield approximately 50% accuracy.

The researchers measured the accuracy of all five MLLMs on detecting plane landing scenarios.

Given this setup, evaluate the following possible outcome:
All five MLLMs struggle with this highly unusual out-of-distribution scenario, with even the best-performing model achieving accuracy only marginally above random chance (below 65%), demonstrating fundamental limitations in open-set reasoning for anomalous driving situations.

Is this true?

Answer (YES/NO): YES